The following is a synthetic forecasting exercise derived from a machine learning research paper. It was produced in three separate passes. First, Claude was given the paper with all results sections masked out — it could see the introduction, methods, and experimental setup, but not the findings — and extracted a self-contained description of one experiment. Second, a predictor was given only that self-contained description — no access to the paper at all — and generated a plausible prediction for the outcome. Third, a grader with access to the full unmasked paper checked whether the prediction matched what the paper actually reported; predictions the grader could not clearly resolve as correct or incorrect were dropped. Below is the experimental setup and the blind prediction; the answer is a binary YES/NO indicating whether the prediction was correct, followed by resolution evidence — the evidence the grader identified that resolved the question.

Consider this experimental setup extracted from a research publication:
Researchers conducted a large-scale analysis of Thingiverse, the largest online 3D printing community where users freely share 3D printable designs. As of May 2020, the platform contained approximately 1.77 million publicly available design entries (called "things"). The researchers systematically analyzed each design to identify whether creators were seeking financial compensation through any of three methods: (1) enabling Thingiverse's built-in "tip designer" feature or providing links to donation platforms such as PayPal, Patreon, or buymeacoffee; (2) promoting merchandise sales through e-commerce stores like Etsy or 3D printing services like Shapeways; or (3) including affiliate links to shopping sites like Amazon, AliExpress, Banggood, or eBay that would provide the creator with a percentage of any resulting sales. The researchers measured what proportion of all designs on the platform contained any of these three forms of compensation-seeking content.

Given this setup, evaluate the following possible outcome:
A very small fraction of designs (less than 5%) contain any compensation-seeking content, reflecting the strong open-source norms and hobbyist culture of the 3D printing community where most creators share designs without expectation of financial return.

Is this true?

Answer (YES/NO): NO